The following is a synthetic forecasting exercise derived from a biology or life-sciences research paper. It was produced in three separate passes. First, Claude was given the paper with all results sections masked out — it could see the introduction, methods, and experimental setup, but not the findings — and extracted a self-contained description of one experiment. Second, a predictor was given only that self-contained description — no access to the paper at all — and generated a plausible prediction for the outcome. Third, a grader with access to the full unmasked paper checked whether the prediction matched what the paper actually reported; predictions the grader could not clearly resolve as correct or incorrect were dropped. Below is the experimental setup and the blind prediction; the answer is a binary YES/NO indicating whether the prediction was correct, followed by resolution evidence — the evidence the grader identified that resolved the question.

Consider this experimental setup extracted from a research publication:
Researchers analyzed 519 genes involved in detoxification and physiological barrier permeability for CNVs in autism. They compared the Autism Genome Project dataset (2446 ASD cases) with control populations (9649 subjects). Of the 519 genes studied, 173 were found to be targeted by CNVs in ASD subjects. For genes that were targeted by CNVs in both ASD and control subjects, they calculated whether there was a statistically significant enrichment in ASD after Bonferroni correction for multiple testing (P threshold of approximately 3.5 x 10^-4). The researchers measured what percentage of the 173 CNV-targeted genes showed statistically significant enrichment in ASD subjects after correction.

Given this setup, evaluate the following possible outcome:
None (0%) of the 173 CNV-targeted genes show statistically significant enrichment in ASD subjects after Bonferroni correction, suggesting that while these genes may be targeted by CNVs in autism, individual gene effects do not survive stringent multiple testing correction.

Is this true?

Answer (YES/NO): NO